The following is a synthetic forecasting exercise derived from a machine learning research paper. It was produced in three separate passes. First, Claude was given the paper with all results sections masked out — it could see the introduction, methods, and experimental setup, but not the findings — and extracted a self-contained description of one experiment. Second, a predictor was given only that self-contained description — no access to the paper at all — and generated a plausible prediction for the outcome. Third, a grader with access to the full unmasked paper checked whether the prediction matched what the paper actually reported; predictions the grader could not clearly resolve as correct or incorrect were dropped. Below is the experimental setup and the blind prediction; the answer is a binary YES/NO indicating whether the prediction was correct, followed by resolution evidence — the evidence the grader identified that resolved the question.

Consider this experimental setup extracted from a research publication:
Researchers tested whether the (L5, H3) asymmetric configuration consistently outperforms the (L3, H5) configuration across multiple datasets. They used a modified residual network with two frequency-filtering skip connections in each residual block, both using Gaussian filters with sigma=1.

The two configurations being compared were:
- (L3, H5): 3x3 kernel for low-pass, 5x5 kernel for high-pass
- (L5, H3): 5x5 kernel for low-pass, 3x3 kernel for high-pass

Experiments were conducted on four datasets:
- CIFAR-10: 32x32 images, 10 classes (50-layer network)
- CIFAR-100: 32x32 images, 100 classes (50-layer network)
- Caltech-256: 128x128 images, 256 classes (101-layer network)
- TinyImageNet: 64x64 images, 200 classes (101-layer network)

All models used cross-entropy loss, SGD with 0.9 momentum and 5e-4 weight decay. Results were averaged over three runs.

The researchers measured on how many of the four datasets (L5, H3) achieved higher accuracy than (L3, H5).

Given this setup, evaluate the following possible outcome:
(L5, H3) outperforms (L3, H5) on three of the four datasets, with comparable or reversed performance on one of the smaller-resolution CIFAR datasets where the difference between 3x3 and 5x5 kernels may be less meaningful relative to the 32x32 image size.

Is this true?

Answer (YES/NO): NO